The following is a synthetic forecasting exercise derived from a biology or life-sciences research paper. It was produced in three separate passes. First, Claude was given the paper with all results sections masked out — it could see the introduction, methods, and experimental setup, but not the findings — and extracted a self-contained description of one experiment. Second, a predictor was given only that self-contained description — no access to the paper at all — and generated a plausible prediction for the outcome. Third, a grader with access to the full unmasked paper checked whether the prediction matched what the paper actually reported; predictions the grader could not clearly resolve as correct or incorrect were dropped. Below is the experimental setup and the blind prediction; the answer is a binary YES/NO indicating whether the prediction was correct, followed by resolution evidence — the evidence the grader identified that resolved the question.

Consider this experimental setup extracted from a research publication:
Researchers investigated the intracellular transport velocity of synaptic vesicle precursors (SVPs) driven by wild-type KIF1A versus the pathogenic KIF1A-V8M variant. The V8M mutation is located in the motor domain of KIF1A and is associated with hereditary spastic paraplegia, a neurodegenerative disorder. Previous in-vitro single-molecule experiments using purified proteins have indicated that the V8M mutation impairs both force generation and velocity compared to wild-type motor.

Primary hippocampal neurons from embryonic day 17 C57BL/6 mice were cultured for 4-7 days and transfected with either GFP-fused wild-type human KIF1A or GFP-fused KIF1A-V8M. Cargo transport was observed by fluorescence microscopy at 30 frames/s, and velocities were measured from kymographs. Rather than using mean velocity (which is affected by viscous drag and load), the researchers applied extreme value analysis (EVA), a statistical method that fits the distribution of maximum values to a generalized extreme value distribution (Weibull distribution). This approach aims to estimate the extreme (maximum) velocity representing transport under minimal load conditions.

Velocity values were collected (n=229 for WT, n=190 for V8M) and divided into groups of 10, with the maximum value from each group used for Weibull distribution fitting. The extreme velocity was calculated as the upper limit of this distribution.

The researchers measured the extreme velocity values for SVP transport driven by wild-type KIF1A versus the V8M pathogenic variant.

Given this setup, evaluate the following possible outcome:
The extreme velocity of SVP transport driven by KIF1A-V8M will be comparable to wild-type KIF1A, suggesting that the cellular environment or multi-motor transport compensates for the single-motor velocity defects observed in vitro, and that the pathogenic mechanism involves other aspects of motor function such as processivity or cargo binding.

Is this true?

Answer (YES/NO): NO